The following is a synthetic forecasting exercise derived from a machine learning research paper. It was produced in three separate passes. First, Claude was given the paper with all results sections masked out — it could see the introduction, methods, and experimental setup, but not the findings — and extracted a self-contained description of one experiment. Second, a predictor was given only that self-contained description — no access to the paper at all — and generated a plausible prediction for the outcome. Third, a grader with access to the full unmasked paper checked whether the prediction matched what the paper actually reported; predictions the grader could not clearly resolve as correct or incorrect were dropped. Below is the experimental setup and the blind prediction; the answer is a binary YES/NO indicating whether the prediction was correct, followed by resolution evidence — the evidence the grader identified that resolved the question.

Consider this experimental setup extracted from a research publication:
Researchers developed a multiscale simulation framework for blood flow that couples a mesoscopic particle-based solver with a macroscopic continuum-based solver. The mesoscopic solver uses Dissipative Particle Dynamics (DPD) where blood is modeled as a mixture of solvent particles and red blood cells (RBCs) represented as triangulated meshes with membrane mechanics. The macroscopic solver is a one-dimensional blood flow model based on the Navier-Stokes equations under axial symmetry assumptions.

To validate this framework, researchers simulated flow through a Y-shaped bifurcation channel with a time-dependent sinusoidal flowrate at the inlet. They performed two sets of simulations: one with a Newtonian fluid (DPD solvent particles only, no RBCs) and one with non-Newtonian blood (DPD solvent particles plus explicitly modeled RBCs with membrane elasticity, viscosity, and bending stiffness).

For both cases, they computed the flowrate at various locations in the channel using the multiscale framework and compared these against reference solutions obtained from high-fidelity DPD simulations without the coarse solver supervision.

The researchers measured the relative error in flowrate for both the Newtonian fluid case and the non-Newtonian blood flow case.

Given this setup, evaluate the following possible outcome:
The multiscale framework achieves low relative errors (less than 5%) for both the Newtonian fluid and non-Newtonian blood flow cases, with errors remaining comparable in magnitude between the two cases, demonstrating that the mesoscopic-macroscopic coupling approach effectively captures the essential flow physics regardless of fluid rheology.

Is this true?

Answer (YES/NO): NO